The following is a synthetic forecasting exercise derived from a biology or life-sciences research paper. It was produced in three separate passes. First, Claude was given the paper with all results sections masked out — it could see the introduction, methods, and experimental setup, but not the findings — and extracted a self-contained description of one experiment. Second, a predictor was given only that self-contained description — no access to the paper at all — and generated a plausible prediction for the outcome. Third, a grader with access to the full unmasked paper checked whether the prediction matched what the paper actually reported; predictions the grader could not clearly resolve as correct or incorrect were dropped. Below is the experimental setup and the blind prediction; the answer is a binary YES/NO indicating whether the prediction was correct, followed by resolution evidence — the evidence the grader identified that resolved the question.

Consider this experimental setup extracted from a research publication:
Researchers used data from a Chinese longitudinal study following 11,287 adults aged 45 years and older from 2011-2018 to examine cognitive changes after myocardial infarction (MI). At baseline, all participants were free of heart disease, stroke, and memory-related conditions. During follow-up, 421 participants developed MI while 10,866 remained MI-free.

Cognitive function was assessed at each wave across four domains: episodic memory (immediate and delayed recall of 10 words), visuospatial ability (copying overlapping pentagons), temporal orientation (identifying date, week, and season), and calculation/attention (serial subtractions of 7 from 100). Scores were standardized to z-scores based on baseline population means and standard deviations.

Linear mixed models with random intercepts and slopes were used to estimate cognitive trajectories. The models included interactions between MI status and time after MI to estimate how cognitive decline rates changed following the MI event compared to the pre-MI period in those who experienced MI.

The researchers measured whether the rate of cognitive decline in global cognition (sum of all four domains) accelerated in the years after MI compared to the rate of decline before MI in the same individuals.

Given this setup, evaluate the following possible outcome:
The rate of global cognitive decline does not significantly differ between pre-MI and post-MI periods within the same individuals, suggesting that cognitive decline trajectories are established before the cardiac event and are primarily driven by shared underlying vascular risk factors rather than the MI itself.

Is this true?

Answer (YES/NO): YES